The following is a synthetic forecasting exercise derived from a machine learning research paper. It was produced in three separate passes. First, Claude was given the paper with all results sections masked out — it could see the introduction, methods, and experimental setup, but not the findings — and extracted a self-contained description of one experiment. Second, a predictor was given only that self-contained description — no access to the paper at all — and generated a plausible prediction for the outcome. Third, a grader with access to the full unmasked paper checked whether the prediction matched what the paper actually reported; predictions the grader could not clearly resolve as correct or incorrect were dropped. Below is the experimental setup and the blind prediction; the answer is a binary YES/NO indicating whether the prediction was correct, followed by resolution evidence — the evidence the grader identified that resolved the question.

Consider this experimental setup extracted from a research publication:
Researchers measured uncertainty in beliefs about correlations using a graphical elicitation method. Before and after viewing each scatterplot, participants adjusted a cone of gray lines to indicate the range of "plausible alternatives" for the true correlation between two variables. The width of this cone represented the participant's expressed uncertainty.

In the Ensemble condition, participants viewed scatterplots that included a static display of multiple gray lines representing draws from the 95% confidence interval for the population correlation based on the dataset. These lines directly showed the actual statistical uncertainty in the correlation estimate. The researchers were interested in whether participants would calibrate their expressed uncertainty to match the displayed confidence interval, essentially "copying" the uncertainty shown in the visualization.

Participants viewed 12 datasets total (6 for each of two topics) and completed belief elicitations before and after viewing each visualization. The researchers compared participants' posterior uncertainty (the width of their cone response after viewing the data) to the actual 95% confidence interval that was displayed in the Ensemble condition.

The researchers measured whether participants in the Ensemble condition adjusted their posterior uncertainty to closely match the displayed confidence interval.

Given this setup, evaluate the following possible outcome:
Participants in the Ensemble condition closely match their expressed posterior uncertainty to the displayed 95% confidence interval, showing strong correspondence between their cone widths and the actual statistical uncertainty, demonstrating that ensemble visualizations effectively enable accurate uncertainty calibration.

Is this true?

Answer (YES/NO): NO